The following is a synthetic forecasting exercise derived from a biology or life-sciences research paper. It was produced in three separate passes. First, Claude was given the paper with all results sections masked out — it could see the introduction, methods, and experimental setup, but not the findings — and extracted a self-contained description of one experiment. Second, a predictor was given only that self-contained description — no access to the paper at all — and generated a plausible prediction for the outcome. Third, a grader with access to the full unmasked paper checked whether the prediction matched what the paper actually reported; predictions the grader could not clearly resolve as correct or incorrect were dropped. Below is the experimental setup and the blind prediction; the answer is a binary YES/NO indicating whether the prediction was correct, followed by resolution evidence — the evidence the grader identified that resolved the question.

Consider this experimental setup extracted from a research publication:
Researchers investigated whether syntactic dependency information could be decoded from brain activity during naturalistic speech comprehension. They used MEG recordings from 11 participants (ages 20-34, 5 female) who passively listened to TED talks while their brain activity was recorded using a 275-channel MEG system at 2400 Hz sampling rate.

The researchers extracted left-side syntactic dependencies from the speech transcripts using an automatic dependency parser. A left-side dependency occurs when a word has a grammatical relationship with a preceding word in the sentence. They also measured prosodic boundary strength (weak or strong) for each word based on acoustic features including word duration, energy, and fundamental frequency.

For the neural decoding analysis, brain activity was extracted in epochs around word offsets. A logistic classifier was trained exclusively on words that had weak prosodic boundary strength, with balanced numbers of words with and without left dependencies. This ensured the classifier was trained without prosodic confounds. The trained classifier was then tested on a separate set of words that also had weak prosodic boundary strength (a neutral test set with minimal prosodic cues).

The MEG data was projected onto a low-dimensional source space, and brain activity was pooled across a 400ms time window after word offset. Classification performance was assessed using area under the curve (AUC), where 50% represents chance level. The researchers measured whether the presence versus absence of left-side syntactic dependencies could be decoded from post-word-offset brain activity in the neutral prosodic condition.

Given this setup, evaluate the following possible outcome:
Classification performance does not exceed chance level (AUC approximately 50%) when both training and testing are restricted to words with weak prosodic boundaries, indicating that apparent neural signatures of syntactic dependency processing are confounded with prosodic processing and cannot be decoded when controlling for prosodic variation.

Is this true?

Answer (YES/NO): NO